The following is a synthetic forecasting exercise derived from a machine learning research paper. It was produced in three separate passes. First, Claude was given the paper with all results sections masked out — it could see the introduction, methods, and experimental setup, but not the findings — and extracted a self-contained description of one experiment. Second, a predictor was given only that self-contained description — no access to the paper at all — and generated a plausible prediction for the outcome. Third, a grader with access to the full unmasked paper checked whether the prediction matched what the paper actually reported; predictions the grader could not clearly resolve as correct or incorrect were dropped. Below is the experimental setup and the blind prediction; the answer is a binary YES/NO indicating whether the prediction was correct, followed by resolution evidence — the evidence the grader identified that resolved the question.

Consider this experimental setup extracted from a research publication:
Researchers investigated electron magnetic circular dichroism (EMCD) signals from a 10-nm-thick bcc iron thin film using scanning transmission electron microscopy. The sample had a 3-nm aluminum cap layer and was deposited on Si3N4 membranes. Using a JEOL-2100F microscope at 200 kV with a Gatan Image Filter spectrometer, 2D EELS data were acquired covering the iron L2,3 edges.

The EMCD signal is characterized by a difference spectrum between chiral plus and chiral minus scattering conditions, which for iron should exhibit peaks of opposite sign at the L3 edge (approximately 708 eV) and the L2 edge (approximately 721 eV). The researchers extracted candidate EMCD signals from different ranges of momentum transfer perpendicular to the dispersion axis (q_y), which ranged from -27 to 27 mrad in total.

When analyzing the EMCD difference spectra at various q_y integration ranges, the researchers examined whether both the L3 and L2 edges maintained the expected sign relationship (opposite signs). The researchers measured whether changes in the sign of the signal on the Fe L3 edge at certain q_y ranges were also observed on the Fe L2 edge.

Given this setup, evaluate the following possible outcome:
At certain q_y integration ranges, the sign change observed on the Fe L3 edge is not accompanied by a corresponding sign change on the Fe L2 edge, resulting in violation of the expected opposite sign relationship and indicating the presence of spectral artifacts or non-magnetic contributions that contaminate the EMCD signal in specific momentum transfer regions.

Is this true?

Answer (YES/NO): YES